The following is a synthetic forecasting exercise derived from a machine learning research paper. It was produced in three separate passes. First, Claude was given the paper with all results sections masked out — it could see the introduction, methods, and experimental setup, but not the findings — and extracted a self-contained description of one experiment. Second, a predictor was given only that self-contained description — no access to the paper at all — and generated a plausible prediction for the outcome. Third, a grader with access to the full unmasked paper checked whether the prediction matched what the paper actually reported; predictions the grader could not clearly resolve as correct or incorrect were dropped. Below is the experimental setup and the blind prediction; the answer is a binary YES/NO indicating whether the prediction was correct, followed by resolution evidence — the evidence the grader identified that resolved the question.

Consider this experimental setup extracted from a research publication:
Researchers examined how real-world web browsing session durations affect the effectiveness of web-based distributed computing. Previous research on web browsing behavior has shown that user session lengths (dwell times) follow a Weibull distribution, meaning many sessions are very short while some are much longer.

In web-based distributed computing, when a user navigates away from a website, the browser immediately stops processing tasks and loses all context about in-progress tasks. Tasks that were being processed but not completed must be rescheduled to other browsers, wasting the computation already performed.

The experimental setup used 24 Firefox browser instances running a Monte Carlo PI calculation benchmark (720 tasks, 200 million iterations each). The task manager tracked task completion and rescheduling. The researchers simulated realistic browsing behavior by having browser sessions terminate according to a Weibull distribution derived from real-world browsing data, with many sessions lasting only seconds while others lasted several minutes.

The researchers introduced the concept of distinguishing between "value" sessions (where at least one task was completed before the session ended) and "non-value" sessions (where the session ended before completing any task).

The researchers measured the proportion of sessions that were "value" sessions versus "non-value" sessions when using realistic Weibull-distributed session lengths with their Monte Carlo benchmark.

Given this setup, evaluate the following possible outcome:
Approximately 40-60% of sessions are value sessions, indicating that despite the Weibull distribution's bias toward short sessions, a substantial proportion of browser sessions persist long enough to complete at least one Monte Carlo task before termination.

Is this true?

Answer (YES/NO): NO